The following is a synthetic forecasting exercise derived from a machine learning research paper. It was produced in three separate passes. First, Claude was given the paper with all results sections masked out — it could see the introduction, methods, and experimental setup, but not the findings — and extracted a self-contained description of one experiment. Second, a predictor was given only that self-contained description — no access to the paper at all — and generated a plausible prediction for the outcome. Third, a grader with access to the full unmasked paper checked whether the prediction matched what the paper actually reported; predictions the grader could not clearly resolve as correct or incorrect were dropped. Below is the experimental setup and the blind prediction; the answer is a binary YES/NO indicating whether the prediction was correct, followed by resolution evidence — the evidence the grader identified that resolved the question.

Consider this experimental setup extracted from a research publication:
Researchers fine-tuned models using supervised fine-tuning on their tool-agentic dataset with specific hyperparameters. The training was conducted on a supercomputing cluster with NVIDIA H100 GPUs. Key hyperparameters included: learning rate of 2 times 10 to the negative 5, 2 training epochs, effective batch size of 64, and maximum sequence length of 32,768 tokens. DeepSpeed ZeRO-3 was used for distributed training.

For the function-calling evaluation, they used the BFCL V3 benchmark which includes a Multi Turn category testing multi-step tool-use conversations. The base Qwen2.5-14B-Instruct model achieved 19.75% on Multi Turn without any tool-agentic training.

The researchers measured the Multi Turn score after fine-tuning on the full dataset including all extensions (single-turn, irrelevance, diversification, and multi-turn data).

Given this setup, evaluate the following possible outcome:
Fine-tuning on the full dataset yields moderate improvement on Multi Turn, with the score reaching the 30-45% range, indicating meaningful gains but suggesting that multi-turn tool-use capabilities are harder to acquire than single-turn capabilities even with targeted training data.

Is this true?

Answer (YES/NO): YES